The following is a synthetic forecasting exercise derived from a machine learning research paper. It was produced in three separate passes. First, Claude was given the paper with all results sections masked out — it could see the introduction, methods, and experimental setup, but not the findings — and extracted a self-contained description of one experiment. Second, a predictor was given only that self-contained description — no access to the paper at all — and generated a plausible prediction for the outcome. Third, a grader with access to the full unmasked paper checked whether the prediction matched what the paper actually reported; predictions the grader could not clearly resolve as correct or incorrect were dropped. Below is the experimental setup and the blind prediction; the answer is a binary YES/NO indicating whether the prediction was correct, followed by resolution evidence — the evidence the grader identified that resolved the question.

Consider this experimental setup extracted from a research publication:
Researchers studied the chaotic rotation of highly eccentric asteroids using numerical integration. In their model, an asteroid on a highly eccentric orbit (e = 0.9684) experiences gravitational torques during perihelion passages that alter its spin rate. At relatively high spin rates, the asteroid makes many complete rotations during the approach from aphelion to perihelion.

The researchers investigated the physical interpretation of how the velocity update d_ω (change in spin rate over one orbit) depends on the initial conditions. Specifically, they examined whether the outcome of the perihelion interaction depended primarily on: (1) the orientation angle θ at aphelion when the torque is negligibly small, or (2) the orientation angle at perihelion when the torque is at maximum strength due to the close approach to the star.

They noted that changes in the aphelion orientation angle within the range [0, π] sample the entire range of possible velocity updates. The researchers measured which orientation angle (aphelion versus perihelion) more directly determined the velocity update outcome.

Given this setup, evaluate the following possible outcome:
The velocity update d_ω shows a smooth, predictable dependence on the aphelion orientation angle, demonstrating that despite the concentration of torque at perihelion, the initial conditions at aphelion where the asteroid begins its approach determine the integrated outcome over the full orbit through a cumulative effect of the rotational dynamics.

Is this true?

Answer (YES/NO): NO